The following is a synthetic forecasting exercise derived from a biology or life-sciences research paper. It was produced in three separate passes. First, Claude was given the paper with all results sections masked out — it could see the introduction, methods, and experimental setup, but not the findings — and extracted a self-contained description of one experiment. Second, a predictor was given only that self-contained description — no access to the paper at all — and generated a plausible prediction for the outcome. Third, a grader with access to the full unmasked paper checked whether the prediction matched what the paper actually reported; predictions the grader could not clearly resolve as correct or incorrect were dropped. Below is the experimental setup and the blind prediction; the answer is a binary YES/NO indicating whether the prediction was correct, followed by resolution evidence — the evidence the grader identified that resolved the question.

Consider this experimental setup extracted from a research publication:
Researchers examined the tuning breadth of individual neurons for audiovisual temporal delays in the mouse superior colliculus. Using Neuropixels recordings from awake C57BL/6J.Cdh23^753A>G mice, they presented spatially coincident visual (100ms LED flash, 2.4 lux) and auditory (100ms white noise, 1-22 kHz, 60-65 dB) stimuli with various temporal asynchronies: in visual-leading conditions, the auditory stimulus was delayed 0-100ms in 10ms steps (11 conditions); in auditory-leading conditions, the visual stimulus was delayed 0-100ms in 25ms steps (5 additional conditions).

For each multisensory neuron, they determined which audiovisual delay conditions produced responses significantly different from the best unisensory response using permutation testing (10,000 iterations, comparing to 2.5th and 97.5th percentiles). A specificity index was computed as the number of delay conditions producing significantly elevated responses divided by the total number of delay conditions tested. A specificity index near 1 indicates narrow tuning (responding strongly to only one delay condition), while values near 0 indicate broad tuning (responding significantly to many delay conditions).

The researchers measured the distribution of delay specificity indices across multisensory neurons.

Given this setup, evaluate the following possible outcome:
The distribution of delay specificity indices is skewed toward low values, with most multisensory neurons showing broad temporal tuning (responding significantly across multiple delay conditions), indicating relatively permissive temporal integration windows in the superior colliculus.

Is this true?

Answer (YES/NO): NO